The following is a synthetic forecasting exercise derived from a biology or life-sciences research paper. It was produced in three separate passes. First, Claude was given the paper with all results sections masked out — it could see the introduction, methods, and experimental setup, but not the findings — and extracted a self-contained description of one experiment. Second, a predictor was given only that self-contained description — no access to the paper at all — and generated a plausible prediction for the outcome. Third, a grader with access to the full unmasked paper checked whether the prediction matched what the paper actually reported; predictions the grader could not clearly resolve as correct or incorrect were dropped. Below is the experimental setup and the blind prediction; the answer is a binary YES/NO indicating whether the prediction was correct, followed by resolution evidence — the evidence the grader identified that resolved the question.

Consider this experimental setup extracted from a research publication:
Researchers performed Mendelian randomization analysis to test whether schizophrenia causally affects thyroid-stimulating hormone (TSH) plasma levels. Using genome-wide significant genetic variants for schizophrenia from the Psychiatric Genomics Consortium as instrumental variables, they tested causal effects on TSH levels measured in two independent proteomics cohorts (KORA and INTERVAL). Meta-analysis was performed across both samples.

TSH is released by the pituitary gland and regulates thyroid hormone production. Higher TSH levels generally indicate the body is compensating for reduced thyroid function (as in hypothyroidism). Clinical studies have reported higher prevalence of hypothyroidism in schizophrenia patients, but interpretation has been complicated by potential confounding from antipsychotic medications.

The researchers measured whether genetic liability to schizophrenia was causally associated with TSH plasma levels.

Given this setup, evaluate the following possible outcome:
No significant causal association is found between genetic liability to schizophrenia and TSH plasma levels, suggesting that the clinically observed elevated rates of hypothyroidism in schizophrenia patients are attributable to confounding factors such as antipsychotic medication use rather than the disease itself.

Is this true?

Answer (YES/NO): NO